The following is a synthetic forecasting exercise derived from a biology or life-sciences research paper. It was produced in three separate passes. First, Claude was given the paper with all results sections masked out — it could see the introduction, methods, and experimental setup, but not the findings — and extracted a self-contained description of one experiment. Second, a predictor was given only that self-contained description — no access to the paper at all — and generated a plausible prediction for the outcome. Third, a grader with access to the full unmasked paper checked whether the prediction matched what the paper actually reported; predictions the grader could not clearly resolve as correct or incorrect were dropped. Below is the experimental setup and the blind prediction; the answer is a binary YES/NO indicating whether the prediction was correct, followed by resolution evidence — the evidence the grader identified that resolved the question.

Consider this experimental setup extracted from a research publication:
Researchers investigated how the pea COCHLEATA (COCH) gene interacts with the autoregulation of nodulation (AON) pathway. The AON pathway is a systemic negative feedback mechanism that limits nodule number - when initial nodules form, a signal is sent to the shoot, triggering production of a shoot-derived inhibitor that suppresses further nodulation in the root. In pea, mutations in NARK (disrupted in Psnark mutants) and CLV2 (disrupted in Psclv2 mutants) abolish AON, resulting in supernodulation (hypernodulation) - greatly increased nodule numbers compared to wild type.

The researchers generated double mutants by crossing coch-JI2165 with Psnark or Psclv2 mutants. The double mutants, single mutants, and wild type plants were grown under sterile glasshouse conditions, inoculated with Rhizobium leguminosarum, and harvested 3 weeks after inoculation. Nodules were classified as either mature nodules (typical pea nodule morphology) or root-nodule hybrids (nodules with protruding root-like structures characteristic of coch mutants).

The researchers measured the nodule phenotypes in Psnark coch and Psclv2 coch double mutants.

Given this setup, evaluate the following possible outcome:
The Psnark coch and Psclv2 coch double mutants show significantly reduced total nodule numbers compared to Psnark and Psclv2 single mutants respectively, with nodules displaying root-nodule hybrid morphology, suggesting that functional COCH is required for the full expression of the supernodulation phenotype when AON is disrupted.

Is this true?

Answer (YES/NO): NO